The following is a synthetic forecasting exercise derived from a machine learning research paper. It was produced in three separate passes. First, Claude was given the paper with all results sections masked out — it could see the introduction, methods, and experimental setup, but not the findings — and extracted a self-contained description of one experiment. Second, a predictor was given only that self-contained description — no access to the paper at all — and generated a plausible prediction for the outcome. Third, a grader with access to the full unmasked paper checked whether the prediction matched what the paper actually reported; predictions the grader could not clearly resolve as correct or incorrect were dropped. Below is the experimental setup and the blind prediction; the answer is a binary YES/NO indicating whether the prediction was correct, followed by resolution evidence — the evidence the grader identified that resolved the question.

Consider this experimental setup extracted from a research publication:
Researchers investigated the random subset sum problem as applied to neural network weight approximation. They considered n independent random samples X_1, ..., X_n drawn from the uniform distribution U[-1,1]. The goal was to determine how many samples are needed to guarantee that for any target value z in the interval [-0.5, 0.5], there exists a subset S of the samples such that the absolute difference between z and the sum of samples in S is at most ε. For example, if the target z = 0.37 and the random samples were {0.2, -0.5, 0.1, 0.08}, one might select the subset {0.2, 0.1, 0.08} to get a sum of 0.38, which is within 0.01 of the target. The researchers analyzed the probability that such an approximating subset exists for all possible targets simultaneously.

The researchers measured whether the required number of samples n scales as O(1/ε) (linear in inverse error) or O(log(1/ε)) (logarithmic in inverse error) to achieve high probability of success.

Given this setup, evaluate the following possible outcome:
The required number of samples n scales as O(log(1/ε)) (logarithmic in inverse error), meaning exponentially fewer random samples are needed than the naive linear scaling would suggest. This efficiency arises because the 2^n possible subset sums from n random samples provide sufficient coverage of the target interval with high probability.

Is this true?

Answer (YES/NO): YES